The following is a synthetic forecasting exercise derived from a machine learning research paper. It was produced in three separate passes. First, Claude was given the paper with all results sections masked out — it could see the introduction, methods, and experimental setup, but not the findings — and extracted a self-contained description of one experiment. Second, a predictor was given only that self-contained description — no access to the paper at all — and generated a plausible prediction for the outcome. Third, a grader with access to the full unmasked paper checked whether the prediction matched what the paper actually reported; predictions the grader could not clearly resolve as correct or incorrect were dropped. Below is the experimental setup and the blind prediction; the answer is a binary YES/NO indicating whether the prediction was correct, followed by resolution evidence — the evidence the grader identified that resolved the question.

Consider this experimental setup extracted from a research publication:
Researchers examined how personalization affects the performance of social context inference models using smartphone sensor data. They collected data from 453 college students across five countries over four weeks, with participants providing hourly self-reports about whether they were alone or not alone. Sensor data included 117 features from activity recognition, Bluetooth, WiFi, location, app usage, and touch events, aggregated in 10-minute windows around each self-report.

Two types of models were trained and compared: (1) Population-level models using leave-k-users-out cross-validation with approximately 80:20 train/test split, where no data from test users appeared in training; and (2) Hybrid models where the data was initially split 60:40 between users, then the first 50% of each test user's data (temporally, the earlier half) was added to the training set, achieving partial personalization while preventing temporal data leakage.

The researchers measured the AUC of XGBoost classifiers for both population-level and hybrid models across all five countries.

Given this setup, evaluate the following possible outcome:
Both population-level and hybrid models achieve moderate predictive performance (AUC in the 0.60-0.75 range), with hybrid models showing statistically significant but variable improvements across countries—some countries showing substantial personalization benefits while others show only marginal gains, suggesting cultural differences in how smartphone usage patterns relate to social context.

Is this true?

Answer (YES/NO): NO